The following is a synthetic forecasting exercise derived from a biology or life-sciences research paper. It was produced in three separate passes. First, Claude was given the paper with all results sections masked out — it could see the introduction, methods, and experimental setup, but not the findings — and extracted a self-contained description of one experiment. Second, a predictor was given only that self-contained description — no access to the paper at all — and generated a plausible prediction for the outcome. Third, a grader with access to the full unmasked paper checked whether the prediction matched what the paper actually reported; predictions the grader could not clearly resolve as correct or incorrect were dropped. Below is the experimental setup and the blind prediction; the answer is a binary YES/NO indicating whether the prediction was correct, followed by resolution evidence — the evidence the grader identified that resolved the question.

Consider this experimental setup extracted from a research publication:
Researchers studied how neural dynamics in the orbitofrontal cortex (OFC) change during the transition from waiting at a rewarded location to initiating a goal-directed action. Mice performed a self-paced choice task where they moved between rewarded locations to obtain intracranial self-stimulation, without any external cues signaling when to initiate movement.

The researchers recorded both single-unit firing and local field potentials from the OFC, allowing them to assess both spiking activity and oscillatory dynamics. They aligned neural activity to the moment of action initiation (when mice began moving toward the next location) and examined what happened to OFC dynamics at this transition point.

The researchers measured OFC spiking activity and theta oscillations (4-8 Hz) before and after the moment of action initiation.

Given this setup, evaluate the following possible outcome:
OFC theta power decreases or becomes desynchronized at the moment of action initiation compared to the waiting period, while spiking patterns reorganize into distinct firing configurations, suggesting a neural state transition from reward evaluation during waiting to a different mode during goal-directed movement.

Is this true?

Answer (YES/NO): NO